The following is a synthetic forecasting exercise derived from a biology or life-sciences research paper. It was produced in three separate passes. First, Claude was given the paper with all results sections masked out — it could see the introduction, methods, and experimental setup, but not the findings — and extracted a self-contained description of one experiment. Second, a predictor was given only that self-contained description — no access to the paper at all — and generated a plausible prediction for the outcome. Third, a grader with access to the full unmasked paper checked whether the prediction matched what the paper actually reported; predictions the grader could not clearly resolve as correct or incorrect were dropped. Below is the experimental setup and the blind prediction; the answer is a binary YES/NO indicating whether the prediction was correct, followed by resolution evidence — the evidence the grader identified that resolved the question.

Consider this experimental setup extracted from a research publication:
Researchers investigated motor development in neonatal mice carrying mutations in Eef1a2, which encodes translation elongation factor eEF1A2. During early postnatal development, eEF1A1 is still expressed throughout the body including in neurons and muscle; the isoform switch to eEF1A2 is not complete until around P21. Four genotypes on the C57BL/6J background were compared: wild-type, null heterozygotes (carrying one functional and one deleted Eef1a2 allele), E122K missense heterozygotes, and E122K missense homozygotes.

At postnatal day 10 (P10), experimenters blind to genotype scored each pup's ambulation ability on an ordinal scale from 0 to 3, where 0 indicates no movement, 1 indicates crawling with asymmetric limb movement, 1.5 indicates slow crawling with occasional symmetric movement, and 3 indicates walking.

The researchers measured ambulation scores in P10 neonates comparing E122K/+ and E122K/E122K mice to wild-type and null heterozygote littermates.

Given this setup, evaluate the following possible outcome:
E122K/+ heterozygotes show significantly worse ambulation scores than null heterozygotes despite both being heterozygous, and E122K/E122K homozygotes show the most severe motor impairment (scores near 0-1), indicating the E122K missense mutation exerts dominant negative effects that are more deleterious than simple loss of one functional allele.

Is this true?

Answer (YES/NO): YES